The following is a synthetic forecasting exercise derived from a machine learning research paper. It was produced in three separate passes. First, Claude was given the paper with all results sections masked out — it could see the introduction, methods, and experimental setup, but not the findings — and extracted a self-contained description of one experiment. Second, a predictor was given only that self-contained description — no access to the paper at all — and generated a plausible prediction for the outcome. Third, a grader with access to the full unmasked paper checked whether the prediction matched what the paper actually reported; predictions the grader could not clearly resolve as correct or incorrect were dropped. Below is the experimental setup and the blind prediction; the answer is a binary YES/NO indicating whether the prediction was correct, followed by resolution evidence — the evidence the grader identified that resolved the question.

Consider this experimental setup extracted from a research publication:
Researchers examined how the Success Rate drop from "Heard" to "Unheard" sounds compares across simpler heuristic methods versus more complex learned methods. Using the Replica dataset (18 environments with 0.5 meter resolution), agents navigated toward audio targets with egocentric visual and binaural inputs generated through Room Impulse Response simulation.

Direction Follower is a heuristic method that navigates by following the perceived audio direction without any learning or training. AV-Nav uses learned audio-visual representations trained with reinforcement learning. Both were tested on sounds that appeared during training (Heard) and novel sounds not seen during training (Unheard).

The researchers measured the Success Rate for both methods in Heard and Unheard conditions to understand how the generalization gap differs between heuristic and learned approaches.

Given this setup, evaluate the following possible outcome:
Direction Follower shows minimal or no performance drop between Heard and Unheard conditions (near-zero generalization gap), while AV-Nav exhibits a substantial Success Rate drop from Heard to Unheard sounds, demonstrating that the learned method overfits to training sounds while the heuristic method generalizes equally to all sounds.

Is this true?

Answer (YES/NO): NO